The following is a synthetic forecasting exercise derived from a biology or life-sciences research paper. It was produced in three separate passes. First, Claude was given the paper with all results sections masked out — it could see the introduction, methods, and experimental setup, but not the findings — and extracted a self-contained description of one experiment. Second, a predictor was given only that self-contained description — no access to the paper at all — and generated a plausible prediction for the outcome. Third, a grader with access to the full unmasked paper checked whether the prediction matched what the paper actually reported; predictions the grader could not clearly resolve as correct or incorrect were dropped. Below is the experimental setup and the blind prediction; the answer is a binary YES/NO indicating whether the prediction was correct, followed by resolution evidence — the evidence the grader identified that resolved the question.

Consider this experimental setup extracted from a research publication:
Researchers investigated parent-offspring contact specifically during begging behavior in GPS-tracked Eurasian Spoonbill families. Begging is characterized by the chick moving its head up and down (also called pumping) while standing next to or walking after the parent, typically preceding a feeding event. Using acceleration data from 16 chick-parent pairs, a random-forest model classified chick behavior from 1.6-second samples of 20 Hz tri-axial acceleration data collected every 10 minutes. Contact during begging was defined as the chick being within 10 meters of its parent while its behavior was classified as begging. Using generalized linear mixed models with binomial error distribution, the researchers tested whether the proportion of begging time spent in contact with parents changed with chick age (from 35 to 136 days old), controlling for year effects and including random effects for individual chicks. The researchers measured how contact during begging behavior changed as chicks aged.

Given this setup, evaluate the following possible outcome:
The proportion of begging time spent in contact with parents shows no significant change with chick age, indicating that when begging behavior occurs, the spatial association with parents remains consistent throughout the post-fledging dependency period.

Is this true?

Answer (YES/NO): NO